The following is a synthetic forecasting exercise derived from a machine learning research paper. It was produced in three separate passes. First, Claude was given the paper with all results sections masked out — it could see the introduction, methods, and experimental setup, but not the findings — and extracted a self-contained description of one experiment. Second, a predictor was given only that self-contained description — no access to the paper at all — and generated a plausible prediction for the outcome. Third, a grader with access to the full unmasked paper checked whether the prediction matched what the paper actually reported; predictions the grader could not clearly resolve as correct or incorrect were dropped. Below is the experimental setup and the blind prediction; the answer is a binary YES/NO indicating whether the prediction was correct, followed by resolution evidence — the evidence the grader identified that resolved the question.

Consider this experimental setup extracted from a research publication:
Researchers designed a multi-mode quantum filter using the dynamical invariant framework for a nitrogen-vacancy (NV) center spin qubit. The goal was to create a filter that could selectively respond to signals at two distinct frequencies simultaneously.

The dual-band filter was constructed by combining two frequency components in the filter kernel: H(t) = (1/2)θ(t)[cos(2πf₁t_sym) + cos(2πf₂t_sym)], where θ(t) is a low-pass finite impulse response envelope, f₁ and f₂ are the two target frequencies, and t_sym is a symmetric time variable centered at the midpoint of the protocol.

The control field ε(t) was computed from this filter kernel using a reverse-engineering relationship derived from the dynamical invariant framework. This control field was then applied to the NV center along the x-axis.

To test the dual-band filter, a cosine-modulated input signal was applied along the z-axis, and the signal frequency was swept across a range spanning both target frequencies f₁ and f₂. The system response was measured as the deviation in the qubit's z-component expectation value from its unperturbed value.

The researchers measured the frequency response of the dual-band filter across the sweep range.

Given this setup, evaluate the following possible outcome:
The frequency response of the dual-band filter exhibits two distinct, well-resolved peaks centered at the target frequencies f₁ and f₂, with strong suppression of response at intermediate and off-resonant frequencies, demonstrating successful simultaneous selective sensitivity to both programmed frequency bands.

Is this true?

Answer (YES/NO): YES